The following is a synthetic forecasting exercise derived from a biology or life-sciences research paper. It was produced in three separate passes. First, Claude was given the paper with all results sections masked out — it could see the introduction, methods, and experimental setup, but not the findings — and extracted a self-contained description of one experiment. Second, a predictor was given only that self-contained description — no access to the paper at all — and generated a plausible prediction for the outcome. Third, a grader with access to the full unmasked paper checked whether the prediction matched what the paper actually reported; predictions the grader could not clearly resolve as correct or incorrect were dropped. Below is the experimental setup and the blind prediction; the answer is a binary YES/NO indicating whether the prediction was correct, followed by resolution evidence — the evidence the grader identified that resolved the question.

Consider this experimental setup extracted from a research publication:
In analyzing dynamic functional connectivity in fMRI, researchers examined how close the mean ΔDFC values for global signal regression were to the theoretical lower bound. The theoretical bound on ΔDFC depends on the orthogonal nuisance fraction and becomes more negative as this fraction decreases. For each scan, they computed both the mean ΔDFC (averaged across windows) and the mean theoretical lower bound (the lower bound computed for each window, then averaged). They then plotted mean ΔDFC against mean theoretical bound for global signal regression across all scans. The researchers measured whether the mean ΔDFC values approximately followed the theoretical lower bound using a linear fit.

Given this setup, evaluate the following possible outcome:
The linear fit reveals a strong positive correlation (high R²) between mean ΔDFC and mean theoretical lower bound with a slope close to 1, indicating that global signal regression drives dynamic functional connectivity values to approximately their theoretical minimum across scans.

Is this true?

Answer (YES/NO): YES